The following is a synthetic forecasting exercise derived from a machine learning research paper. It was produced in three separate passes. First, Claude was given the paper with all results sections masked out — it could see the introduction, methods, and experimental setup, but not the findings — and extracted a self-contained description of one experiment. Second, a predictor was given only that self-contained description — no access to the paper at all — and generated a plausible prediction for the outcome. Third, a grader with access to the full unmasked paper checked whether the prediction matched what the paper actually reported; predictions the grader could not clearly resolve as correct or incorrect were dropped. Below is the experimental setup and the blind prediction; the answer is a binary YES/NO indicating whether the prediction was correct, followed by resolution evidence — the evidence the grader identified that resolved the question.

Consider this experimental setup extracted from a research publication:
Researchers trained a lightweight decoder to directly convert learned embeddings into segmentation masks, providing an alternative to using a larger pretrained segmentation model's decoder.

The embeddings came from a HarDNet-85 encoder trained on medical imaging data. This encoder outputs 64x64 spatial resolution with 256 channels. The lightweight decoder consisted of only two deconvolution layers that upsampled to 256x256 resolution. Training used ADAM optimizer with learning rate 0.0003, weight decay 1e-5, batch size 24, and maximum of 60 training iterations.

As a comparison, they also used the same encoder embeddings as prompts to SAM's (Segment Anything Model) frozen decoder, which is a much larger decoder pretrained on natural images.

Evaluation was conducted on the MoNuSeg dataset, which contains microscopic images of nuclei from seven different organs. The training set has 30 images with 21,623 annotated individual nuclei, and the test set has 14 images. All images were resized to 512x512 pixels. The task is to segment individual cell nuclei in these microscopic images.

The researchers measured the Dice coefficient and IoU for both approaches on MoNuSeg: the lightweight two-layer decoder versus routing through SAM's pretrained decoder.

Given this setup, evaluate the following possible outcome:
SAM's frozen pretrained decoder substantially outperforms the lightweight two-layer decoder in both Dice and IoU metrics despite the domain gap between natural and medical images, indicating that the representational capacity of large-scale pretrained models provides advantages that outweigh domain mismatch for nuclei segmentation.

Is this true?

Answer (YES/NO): YES